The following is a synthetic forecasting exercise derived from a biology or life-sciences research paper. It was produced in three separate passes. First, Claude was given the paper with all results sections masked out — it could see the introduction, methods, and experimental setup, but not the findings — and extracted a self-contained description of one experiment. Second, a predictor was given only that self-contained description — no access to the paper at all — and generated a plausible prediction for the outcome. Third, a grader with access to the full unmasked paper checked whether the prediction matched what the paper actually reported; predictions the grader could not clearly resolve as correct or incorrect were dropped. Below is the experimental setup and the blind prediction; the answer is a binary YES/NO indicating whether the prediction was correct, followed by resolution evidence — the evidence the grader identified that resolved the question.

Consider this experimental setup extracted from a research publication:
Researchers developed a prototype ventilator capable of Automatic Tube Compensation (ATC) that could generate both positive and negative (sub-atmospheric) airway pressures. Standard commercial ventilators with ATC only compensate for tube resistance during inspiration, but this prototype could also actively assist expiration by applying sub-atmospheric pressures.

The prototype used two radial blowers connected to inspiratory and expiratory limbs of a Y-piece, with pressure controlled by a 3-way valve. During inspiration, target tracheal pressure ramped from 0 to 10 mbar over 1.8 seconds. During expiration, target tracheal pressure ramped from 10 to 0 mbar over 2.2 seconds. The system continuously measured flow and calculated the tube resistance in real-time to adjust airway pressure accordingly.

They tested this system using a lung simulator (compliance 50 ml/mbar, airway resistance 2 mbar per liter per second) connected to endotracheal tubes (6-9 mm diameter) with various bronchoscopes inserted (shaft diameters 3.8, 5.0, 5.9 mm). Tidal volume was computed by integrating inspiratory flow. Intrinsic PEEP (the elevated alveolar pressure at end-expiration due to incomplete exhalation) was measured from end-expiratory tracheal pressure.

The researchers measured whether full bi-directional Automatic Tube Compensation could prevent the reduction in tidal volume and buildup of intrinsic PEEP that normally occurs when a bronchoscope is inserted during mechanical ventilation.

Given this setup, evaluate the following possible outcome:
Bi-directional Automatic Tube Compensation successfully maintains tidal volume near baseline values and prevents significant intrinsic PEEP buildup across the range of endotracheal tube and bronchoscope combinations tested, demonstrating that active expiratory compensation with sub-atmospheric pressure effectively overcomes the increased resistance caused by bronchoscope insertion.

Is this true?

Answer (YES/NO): NO